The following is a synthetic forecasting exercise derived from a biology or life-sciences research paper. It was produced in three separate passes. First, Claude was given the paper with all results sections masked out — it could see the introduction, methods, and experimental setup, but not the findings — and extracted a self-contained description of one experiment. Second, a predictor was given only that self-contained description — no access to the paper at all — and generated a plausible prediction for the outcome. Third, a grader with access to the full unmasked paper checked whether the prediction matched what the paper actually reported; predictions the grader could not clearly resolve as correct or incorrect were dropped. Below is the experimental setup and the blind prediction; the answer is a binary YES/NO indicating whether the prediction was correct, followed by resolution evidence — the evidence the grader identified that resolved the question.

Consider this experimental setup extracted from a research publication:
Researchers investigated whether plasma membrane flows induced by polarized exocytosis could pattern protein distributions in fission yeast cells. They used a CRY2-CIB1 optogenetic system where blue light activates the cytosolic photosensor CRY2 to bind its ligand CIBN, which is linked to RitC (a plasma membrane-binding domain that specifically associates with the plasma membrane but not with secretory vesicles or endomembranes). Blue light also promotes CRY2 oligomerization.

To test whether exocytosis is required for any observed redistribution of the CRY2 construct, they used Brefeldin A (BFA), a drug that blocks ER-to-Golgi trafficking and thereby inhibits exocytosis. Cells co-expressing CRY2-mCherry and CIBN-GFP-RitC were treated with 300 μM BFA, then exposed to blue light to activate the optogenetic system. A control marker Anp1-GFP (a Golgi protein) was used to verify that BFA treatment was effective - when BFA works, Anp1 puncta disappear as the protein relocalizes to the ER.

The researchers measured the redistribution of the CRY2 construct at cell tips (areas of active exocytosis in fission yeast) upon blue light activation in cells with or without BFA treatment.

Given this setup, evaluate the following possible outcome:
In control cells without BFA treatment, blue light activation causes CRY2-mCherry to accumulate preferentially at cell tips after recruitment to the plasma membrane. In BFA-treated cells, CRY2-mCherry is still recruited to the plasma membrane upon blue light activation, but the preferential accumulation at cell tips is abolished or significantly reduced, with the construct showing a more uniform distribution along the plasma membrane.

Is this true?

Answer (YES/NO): NO